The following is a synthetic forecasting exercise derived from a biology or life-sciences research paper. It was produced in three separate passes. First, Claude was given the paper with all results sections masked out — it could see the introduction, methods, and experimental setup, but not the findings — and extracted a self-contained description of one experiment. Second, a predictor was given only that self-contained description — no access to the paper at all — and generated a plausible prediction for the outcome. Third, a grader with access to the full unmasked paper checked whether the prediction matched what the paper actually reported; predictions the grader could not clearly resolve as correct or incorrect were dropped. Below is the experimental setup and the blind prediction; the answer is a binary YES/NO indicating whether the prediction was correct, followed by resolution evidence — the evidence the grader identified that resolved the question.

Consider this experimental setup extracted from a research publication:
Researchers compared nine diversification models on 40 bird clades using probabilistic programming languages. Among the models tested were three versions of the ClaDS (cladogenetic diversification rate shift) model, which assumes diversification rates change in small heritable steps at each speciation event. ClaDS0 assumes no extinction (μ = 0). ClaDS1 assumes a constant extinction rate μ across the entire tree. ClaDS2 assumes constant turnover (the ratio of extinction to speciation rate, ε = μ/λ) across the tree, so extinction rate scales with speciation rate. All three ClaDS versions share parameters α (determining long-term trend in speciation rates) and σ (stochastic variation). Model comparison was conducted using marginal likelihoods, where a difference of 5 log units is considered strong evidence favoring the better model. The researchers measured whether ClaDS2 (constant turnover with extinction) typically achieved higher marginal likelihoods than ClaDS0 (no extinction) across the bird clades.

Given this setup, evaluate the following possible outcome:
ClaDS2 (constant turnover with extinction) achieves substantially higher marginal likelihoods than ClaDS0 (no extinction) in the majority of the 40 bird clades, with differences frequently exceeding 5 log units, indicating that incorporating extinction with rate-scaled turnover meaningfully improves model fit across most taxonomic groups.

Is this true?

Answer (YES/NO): NO